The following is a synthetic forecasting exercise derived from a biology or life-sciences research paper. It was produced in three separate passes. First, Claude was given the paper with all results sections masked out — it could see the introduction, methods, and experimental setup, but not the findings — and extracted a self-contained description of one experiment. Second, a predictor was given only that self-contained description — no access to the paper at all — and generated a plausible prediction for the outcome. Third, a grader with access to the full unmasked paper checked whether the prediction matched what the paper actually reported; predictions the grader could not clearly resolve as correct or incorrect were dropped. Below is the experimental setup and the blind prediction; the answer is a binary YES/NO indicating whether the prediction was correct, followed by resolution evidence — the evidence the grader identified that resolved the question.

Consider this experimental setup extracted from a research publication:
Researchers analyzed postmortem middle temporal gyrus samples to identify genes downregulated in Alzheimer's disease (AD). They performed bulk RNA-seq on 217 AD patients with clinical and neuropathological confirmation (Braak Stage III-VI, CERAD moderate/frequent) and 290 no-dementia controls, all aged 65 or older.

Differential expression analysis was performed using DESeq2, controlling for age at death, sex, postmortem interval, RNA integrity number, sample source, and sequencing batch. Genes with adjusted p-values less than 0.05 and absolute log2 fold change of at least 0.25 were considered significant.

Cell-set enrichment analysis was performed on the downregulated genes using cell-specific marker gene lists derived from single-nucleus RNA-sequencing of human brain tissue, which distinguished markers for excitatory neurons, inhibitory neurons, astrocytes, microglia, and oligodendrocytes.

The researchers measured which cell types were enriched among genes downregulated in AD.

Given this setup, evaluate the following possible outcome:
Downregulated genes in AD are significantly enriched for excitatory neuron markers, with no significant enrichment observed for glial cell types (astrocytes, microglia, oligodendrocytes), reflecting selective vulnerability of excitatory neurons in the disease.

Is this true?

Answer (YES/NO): YES